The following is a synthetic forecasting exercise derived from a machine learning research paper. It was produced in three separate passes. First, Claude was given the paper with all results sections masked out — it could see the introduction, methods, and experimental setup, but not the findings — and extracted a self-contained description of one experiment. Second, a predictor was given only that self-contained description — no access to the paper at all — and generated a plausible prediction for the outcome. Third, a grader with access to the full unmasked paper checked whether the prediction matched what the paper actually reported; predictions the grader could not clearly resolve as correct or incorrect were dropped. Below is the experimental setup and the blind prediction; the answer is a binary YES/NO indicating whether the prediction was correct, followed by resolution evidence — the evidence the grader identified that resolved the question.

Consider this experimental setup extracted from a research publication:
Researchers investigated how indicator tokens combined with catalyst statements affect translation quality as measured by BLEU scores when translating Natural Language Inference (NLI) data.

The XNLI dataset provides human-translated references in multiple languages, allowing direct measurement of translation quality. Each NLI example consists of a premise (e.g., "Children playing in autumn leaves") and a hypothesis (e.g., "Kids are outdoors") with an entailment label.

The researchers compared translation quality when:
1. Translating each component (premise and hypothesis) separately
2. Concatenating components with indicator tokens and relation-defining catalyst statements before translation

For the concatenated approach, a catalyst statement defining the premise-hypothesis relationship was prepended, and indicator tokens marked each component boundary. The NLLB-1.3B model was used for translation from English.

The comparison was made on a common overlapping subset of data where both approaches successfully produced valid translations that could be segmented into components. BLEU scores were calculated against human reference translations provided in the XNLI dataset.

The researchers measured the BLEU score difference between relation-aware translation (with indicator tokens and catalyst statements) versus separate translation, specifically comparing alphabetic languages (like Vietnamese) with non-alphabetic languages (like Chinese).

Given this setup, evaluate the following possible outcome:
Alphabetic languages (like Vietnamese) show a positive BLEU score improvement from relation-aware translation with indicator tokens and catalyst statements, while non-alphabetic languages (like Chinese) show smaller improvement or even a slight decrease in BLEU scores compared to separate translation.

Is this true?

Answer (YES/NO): YES